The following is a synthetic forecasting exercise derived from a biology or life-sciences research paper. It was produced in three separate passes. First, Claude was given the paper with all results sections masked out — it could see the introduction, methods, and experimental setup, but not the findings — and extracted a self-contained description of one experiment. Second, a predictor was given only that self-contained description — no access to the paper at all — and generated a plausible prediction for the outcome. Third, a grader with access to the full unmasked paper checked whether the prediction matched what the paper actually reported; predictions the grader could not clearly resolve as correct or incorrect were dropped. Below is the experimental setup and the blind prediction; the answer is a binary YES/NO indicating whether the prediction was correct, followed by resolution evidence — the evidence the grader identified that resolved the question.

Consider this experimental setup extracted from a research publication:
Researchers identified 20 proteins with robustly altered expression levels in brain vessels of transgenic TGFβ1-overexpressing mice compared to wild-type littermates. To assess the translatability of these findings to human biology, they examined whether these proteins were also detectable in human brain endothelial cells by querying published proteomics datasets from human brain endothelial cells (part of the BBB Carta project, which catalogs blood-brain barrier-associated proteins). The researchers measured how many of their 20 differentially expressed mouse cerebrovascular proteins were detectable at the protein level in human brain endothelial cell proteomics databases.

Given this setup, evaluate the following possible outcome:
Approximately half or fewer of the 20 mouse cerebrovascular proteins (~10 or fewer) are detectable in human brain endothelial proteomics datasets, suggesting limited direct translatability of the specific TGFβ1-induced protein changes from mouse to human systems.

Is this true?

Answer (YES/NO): YES